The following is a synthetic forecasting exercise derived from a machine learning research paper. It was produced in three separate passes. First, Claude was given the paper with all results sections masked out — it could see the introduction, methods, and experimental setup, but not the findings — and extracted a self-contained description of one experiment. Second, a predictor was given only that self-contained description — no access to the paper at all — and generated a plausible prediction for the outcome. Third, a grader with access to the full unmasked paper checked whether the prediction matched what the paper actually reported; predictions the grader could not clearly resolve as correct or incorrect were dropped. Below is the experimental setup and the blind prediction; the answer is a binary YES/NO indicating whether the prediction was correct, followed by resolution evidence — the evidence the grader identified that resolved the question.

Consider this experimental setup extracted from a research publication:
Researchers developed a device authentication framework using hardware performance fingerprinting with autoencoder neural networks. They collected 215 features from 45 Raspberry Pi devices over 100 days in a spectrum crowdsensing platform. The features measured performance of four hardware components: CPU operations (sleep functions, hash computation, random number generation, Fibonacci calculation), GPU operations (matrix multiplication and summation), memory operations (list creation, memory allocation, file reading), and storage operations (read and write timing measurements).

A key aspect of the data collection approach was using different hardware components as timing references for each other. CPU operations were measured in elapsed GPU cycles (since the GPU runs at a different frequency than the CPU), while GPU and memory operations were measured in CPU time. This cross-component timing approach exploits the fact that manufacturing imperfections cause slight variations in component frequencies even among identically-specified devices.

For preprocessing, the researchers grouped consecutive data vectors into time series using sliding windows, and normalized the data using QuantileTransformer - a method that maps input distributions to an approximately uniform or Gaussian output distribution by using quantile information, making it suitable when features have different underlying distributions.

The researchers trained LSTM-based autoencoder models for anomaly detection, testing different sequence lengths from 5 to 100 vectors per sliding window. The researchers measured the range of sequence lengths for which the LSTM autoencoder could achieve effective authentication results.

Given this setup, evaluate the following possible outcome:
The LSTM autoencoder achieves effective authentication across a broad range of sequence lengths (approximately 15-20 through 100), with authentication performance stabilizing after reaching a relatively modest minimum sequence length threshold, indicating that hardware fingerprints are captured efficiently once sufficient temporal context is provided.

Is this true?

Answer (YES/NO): NO